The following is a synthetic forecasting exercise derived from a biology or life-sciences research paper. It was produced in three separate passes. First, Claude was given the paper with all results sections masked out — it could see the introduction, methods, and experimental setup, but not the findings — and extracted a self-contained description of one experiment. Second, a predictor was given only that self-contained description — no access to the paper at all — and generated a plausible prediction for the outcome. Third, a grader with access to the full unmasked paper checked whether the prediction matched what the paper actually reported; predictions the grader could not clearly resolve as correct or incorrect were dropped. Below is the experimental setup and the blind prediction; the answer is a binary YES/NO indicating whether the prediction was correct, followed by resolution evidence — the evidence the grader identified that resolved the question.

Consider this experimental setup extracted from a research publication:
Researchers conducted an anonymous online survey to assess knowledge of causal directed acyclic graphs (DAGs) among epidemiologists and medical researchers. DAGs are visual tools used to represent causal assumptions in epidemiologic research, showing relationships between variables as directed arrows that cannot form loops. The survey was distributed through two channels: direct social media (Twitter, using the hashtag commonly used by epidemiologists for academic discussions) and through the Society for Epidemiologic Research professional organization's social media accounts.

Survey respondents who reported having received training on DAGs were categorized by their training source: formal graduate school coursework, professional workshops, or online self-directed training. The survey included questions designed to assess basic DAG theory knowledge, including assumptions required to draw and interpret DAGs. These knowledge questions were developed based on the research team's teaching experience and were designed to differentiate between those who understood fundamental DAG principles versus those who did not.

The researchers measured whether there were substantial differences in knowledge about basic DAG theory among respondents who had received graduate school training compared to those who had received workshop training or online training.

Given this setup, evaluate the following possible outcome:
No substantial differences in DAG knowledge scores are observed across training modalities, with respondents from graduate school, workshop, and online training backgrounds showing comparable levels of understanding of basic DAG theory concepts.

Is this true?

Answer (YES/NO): YES